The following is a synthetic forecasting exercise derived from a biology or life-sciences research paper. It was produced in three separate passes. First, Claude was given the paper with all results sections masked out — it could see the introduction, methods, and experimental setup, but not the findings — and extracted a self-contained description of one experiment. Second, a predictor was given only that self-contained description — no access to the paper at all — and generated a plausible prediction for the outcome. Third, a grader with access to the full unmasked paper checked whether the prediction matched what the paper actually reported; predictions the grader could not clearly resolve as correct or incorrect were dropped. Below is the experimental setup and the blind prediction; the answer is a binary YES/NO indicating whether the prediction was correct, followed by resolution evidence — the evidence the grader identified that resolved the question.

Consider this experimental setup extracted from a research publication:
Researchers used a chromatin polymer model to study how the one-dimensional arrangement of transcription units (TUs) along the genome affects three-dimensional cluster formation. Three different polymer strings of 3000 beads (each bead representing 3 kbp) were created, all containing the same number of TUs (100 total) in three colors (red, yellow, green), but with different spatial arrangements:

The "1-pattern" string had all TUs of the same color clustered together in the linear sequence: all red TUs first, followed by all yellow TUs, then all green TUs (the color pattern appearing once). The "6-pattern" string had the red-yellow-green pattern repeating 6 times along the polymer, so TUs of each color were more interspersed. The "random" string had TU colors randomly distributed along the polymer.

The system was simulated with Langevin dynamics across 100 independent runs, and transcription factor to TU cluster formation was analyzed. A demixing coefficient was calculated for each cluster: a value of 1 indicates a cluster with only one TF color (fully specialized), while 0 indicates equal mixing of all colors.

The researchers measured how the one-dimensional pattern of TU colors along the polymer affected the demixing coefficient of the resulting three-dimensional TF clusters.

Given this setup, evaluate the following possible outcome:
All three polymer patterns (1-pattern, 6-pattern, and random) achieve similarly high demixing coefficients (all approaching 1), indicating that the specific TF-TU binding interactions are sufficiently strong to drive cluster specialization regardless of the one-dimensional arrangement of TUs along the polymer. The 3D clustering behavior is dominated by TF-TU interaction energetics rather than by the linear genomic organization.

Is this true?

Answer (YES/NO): NO